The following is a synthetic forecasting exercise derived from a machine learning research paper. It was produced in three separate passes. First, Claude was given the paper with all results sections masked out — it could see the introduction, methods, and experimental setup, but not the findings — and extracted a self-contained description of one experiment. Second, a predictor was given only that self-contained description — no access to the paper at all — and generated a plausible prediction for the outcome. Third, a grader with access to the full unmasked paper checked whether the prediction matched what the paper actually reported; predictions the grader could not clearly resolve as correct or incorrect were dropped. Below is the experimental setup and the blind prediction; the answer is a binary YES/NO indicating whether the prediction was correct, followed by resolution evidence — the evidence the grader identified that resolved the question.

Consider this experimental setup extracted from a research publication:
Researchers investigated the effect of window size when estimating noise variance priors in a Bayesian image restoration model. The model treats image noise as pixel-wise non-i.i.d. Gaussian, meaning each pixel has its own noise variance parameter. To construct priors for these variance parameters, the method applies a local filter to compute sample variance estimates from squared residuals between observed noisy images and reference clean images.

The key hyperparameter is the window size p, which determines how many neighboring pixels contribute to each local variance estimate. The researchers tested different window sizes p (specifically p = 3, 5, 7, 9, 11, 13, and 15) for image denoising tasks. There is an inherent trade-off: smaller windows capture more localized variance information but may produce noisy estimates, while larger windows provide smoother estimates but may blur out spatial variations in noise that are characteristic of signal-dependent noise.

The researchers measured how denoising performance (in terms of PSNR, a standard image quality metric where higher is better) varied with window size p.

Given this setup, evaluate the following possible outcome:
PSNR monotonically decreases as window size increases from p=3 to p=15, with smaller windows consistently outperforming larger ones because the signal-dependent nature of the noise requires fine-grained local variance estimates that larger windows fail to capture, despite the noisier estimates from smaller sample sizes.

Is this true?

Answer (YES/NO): NO